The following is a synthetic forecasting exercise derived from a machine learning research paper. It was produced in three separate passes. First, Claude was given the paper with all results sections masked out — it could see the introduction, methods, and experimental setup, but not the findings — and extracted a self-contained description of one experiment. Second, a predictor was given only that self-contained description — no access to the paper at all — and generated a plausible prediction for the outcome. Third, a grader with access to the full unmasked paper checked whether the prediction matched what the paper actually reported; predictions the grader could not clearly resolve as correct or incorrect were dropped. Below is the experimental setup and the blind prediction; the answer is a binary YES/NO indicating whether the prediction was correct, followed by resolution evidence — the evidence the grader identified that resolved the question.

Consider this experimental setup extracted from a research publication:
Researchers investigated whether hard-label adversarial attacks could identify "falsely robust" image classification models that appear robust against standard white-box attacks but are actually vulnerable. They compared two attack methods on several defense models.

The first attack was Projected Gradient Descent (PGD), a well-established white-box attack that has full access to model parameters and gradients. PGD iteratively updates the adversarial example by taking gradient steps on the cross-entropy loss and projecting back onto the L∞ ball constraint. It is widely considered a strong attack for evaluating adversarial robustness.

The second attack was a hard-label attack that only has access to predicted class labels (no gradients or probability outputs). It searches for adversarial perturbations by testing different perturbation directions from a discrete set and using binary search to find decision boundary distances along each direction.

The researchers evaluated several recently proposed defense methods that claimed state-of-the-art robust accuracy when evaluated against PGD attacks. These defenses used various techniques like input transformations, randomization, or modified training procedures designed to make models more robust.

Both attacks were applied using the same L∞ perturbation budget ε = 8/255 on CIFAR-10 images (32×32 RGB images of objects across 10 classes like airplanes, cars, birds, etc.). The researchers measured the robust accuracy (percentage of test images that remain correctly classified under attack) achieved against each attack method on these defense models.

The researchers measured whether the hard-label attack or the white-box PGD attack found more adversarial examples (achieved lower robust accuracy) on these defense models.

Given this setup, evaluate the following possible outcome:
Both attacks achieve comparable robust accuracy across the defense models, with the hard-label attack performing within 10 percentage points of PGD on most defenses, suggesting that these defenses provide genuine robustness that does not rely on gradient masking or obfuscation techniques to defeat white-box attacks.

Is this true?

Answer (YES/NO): NO